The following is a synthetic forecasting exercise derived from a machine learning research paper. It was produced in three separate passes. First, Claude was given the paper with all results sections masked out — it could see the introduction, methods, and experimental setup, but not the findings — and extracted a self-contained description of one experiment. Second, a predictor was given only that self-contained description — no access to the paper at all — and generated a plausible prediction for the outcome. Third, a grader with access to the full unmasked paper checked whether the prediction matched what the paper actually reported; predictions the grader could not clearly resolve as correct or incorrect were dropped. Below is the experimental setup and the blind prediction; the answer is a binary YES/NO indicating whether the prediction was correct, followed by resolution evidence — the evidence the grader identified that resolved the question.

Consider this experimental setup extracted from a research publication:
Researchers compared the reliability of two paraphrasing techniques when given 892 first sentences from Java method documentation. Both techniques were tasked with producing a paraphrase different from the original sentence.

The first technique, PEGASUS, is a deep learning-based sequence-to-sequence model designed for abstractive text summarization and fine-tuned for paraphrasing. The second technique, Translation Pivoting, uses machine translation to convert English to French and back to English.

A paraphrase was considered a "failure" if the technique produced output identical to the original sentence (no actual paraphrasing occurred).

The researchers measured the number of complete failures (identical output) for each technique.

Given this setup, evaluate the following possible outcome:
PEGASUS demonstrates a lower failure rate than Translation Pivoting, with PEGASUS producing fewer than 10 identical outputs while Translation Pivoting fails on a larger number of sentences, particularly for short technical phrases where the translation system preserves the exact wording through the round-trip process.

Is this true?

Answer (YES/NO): YES